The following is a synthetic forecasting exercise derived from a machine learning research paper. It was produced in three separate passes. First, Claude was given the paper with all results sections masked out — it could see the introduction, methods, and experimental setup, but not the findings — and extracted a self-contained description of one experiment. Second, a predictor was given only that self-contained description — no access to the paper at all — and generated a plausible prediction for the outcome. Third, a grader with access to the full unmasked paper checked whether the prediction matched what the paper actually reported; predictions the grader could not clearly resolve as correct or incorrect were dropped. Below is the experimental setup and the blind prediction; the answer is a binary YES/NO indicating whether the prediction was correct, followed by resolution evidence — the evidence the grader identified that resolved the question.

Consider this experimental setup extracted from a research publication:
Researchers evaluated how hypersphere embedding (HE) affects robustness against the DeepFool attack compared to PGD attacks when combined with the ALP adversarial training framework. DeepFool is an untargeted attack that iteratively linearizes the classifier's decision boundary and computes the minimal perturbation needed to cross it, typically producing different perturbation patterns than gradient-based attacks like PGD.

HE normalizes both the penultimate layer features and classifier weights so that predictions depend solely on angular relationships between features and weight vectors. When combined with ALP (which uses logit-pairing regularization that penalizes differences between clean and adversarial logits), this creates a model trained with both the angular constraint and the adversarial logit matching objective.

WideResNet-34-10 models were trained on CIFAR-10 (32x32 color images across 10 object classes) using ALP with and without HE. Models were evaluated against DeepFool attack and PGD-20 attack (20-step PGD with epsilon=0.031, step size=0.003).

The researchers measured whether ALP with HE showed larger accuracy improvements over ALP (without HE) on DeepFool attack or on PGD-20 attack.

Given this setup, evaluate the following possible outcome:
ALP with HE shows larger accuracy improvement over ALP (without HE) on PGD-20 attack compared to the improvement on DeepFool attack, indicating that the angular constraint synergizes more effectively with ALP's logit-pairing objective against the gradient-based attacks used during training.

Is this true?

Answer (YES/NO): NO